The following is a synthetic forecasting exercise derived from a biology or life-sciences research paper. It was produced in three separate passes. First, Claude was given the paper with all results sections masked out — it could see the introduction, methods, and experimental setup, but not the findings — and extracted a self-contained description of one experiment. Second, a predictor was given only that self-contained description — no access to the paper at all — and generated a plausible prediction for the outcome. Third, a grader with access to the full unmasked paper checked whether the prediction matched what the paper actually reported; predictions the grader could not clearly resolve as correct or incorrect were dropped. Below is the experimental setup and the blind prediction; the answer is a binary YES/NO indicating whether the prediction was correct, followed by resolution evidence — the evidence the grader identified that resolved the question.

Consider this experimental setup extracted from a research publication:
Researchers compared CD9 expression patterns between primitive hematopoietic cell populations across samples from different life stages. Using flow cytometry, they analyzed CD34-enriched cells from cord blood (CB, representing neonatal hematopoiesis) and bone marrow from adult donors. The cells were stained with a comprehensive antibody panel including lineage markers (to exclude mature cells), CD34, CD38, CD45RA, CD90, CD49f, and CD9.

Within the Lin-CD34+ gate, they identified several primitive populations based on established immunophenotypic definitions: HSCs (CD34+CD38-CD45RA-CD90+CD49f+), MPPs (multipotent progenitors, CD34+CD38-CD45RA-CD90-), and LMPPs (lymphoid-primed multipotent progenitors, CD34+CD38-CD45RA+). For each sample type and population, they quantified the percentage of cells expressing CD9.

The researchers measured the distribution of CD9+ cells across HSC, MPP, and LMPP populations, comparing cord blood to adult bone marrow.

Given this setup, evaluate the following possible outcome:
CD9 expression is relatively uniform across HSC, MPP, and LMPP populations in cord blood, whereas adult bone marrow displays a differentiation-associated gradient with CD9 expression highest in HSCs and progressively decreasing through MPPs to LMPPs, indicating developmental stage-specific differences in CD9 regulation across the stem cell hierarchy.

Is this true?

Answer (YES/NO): NO